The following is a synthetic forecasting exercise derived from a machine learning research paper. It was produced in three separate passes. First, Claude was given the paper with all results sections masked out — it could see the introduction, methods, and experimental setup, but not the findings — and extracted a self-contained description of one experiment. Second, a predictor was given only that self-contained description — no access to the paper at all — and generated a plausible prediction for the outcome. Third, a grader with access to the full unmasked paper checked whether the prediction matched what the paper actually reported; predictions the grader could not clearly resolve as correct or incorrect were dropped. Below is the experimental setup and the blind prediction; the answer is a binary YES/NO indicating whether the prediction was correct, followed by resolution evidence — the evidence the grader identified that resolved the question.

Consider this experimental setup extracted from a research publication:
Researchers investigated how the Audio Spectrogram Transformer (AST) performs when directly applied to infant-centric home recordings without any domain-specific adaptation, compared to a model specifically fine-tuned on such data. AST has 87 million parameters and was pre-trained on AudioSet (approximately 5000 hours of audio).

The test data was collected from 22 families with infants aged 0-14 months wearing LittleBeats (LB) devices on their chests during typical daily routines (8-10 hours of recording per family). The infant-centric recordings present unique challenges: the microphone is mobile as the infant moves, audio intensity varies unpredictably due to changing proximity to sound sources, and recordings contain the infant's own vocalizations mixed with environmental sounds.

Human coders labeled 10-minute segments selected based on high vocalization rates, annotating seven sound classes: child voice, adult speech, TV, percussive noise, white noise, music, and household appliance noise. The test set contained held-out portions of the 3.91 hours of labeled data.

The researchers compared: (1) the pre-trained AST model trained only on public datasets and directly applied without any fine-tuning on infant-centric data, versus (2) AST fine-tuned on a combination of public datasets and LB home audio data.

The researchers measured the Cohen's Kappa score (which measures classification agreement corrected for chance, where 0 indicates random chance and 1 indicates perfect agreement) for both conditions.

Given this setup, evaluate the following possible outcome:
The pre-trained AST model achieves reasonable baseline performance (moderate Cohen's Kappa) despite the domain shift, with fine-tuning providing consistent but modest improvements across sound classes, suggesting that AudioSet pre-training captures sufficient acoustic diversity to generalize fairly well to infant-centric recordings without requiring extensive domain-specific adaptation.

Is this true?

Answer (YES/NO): NO